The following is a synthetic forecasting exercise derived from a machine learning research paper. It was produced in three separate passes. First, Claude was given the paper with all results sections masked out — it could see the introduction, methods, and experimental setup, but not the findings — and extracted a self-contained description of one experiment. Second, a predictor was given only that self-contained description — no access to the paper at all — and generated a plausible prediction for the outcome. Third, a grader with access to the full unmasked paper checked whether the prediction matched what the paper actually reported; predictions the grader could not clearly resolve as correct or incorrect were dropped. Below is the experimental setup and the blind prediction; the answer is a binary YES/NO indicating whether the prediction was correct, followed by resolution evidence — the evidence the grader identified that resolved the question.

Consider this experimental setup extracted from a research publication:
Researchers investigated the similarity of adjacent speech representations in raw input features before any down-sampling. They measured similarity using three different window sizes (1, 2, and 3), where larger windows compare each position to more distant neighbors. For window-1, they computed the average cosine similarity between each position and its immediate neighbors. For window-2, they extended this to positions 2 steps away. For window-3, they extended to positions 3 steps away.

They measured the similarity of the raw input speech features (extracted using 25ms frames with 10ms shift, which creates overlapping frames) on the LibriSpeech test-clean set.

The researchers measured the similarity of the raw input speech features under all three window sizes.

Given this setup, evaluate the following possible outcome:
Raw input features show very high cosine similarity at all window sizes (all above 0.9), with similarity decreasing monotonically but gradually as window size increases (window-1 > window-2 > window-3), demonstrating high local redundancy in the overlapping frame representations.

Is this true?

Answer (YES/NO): NO